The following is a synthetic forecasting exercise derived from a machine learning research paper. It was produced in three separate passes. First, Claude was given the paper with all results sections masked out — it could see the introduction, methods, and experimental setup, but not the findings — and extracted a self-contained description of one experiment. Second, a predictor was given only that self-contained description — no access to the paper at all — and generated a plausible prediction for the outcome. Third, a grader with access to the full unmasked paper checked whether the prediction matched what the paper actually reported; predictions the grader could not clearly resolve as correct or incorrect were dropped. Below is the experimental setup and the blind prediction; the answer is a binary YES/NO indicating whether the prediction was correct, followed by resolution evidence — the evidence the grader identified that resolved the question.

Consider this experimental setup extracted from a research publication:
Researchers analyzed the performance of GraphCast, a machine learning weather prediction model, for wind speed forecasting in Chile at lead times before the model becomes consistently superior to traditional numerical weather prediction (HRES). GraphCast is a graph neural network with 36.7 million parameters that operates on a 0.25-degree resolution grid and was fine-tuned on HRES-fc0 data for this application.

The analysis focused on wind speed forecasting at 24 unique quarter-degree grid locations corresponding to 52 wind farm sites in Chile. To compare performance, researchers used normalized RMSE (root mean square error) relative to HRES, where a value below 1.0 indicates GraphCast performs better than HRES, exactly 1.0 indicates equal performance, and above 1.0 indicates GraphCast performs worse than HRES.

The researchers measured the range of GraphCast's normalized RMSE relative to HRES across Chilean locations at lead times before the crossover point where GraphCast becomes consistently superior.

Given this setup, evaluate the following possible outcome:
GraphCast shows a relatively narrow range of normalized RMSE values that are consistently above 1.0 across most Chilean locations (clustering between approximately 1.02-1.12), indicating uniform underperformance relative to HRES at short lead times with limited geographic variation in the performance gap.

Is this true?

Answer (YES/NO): NO